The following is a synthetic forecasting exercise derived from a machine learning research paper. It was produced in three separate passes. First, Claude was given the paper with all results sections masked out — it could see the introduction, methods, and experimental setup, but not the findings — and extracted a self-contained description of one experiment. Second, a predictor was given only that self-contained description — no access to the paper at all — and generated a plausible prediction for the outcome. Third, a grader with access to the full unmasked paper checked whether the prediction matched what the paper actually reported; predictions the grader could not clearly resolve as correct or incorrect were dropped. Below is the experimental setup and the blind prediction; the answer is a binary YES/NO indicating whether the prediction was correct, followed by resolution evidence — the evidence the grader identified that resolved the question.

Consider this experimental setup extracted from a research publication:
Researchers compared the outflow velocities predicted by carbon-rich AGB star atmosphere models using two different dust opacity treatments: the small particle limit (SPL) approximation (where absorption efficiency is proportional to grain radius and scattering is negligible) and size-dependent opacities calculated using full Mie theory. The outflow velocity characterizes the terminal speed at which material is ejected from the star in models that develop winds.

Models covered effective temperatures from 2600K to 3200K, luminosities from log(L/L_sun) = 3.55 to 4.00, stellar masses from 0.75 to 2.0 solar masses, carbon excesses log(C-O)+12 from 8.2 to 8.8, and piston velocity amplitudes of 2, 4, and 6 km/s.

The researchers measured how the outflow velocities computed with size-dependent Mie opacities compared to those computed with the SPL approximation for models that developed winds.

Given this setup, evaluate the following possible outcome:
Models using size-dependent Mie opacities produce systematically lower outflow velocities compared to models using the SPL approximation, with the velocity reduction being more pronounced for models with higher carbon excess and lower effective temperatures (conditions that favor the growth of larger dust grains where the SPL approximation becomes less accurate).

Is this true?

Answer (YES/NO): NO